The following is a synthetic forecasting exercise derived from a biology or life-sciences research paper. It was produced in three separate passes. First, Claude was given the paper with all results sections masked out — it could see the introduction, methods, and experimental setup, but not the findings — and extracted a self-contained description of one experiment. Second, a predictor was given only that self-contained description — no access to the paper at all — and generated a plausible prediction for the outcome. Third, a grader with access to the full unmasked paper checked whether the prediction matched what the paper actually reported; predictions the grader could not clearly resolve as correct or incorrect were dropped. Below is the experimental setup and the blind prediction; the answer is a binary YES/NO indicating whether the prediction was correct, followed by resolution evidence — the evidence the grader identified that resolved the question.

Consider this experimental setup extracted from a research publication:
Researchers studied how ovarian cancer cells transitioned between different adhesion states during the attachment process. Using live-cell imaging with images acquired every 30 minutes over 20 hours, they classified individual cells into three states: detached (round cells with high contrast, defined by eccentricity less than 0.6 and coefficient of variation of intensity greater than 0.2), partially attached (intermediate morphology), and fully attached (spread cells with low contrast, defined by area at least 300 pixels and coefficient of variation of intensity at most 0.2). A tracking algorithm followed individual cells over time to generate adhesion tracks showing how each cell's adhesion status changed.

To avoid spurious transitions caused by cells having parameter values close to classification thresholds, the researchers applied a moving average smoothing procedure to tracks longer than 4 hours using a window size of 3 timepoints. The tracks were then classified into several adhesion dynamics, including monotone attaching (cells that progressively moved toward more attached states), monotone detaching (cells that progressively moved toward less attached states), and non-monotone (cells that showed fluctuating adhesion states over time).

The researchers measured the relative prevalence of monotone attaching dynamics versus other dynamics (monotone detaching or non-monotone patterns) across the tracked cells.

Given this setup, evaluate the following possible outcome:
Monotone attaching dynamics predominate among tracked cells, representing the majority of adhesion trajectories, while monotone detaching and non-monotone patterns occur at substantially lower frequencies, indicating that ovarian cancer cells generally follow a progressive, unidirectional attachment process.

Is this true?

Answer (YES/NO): NO